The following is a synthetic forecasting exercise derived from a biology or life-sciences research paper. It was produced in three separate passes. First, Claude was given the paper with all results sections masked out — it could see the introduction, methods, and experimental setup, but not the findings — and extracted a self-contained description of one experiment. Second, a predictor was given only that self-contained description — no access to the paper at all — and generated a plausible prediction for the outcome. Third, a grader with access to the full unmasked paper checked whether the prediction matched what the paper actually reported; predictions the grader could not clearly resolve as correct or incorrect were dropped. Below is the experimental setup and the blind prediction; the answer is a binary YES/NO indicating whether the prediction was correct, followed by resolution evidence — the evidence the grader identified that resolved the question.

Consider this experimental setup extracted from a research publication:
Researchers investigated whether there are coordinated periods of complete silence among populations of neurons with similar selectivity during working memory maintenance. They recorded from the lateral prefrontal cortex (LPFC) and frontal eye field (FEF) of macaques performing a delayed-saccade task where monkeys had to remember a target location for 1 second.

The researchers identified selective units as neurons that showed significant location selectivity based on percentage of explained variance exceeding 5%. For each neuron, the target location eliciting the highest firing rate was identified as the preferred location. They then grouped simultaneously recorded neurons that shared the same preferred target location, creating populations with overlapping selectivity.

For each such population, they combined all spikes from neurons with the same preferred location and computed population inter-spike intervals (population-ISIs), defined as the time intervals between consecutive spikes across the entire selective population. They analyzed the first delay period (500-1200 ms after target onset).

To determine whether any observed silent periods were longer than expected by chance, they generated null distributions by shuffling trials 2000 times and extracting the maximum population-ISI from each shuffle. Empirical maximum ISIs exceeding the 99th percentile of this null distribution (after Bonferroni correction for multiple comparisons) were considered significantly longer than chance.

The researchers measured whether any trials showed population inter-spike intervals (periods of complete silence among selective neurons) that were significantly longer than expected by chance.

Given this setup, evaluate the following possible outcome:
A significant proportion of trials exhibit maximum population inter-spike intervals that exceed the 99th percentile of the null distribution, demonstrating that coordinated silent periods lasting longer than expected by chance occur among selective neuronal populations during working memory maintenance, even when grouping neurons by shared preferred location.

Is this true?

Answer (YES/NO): NO